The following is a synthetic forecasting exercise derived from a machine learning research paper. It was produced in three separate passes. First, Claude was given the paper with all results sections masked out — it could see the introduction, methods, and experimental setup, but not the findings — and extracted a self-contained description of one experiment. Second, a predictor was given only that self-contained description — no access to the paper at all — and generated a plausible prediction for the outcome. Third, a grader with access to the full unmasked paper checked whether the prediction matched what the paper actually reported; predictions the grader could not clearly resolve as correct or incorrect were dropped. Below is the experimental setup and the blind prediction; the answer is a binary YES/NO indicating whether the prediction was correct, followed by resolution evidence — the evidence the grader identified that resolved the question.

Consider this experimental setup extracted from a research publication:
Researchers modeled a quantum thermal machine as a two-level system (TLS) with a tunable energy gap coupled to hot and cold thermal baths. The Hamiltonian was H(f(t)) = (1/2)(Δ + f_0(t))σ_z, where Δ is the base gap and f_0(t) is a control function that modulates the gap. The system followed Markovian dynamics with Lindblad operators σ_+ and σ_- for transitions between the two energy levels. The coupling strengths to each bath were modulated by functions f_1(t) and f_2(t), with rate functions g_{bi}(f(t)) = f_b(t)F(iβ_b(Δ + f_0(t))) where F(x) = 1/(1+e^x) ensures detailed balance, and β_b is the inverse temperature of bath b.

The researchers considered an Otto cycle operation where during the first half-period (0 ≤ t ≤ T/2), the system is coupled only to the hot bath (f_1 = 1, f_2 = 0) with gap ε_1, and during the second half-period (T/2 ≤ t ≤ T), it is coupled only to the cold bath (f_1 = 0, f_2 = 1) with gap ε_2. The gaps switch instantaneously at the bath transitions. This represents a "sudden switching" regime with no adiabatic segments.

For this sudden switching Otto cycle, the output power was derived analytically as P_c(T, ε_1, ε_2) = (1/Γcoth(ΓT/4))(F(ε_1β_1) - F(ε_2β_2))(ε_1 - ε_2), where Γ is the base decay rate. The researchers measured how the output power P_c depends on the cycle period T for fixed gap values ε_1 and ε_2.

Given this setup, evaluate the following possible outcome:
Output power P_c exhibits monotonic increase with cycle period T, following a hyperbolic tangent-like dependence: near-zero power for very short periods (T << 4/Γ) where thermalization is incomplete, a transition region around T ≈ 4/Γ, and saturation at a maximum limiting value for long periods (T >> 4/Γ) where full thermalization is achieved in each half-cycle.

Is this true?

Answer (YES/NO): NO